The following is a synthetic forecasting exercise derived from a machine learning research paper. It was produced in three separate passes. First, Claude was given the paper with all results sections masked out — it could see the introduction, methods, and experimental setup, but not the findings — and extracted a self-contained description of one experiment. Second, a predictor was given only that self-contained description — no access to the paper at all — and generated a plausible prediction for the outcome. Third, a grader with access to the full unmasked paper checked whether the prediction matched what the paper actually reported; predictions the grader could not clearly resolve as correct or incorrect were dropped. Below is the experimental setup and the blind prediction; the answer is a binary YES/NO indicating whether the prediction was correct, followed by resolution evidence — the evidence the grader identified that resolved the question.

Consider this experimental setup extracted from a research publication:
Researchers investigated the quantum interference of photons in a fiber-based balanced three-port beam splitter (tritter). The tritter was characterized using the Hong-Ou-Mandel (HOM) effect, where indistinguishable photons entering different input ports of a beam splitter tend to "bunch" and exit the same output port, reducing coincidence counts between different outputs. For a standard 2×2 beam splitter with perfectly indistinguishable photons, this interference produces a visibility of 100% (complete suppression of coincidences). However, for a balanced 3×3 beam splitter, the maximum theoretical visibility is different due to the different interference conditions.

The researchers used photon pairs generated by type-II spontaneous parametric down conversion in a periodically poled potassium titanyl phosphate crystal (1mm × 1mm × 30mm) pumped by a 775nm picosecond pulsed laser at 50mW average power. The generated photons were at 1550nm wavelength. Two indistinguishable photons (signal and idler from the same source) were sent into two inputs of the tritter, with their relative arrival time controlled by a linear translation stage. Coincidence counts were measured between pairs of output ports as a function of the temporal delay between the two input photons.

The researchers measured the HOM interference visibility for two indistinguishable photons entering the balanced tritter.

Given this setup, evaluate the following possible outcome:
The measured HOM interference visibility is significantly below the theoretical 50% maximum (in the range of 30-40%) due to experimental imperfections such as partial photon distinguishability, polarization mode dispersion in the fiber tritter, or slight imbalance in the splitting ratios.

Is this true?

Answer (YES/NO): NO